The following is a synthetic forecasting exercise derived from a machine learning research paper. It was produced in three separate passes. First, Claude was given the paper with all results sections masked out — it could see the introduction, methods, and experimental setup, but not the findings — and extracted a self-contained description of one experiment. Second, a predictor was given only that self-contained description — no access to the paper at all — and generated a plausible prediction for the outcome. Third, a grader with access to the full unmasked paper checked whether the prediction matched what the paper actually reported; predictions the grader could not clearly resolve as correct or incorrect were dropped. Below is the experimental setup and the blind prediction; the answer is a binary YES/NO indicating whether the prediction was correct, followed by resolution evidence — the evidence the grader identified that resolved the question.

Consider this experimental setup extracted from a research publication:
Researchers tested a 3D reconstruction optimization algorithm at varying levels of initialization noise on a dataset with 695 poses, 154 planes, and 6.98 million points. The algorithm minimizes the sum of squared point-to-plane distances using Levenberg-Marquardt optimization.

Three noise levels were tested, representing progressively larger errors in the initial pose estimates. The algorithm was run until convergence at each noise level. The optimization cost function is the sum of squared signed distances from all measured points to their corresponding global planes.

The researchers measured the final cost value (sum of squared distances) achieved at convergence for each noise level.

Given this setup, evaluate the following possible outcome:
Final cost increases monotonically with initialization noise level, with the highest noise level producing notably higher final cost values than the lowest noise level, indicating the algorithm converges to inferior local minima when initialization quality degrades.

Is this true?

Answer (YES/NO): NO